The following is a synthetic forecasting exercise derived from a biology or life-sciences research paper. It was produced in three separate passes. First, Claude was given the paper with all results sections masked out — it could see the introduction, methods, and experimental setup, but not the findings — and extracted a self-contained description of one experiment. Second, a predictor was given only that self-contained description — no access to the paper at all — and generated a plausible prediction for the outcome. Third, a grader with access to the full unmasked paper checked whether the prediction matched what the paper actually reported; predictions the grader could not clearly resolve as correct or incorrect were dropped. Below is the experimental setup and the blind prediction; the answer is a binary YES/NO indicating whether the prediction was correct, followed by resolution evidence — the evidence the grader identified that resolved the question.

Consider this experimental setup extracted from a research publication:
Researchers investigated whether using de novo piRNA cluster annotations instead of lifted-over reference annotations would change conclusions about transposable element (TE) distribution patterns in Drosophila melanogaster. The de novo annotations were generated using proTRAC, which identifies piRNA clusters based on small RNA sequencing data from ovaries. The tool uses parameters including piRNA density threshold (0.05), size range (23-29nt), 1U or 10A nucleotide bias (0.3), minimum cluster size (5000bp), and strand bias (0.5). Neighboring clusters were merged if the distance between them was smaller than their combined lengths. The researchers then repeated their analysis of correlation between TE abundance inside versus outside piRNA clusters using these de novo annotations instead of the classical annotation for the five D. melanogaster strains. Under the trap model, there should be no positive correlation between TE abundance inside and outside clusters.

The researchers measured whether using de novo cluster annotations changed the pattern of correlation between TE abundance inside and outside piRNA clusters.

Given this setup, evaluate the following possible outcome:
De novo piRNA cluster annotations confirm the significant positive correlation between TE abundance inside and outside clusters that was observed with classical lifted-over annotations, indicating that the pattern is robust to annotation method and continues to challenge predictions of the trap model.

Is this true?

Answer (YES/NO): YES